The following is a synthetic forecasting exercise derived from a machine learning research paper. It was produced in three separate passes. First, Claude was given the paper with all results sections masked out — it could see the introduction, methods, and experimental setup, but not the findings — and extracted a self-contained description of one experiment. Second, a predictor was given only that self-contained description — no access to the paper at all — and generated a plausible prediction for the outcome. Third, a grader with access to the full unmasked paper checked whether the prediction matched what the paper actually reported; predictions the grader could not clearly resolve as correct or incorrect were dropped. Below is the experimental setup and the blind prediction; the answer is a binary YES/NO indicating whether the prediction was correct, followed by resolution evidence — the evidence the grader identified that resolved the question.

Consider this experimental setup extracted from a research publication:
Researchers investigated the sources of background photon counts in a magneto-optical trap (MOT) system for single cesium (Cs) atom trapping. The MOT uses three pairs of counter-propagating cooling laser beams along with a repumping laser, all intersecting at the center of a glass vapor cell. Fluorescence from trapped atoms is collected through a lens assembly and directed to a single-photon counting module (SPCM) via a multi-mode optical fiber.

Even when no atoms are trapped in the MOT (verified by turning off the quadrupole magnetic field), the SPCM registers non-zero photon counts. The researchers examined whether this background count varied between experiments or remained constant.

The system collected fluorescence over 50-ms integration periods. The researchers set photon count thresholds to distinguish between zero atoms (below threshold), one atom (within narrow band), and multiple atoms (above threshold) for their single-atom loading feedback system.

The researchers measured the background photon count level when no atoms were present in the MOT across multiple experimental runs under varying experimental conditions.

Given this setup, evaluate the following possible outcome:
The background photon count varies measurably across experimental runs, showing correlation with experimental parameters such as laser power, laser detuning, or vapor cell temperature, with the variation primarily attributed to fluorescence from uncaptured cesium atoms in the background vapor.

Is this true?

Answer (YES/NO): NO